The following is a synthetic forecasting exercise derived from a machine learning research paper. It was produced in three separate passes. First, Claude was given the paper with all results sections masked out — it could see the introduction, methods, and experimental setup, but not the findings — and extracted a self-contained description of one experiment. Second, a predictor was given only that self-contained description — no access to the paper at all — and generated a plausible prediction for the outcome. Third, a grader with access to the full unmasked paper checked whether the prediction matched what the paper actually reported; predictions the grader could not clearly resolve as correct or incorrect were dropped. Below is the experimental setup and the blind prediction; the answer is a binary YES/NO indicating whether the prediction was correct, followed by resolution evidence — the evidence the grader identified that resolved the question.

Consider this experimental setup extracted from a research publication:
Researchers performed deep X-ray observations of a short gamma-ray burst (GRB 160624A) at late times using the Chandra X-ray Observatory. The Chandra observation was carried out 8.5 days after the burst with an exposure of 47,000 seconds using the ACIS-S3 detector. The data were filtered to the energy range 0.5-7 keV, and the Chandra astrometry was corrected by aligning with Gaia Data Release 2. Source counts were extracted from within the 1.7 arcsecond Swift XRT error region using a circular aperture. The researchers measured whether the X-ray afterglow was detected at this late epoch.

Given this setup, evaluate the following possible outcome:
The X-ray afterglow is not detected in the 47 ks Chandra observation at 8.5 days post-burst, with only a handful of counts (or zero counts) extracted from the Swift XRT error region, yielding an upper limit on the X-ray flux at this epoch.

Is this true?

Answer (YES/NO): YES